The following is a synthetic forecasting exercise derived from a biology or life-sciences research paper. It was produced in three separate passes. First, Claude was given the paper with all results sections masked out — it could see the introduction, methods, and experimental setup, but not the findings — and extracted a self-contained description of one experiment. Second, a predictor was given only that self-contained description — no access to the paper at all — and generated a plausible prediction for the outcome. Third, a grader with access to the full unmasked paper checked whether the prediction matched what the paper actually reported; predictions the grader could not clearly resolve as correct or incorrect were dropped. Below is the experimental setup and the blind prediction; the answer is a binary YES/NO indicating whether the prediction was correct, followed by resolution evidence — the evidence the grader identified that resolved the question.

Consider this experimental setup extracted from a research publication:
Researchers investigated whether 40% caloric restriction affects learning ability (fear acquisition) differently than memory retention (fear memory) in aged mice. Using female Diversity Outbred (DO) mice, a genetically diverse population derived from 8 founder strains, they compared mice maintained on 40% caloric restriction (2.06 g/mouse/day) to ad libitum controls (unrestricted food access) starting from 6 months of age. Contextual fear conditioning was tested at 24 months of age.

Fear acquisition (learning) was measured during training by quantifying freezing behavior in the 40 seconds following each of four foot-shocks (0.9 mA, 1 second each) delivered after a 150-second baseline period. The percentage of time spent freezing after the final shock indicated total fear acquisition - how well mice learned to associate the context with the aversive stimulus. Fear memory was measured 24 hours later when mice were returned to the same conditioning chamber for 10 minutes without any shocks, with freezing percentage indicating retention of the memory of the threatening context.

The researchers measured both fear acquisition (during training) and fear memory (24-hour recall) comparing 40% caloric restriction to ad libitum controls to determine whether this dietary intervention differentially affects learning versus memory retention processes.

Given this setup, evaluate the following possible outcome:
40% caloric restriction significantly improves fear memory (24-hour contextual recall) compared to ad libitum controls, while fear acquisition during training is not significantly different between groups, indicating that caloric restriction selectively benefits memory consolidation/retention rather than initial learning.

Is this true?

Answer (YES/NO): NO